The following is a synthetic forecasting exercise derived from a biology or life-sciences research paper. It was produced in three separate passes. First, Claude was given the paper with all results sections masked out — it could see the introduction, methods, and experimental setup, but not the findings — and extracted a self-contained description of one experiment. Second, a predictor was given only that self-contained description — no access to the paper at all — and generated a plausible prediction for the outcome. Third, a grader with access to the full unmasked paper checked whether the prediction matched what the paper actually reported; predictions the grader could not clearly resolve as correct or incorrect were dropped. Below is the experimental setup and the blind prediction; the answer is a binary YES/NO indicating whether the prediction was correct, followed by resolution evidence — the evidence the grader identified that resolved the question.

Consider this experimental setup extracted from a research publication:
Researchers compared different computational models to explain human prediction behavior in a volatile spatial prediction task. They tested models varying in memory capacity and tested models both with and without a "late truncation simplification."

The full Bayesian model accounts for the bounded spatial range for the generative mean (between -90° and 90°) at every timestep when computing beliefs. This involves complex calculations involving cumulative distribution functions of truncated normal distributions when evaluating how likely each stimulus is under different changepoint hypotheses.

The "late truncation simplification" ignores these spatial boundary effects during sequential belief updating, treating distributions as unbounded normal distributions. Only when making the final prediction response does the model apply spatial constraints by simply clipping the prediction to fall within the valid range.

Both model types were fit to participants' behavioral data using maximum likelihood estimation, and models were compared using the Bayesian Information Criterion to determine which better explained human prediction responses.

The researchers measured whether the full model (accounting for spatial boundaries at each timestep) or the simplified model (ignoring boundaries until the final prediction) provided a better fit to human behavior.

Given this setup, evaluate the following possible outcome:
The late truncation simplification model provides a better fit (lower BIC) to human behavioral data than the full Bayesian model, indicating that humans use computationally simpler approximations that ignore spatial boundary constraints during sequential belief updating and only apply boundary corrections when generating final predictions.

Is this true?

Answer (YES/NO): YES